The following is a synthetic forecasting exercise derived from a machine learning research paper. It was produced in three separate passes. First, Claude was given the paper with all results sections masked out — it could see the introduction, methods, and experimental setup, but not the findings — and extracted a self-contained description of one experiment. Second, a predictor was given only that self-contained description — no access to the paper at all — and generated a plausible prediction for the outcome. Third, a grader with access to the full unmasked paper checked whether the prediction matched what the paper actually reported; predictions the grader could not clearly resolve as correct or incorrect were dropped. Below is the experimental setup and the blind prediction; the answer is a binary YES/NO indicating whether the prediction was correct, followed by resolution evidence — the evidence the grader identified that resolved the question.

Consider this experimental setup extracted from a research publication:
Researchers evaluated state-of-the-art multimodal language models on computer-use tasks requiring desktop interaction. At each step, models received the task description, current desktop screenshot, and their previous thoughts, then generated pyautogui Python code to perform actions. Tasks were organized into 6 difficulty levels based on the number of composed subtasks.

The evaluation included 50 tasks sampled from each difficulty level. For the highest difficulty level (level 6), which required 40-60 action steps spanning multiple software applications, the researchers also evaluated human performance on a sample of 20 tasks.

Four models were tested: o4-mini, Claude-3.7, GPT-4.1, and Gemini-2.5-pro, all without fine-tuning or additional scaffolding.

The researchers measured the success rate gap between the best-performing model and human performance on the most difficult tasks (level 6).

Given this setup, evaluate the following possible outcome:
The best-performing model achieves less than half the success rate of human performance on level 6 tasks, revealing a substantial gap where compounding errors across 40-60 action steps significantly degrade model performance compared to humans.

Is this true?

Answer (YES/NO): YES